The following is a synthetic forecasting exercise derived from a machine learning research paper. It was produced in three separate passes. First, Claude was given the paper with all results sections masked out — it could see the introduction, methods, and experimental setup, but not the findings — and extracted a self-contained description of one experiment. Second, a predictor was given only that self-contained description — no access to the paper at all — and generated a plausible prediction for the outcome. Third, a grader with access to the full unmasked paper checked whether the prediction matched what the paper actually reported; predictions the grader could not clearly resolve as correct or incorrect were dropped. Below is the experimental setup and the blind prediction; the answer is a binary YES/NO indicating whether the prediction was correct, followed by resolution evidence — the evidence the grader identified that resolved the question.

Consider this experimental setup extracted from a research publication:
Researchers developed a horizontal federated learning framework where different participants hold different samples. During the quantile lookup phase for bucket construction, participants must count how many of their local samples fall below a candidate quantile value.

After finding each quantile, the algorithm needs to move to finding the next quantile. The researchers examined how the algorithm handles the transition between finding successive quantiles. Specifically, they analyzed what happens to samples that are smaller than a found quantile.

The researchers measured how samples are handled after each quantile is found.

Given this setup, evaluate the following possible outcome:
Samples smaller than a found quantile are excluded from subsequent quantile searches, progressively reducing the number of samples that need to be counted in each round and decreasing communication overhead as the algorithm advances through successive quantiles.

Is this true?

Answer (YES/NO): YES